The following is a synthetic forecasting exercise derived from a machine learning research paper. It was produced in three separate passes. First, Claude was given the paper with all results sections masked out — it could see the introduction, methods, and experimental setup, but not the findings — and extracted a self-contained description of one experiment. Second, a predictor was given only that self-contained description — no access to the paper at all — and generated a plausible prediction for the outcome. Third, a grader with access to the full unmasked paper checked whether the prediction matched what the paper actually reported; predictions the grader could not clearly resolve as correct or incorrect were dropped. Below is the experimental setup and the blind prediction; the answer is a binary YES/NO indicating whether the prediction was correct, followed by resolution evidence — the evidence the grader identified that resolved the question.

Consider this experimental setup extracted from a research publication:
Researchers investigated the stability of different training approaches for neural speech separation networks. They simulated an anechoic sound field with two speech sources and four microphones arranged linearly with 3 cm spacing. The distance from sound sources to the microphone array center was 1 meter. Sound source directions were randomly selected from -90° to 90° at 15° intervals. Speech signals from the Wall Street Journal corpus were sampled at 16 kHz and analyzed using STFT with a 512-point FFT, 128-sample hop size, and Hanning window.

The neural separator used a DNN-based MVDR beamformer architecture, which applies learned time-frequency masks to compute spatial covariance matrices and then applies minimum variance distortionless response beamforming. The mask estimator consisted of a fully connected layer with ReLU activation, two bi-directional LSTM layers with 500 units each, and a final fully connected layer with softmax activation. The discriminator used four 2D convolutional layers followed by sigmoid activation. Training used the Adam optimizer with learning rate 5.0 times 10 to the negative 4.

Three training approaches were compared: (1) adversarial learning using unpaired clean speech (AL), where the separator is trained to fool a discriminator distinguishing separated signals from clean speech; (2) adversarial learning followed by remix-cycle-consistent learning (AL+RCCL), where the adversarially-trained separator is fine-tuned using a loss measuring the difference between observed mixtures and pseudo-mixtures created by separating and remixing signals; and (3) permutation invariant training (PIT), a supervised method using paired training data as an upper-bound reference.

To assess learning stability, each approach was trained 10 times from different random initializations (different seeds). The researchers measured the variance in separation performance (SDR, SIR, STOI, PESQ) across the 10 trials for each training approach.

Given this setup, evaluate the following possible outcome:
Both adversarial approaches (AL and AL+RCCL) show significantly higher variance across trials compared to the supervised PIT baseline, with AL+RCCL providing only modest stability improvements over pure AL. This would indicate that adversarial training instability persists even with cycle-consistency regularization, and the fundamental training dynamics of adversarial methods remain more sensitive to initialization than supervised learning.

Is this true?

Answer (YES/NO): NO